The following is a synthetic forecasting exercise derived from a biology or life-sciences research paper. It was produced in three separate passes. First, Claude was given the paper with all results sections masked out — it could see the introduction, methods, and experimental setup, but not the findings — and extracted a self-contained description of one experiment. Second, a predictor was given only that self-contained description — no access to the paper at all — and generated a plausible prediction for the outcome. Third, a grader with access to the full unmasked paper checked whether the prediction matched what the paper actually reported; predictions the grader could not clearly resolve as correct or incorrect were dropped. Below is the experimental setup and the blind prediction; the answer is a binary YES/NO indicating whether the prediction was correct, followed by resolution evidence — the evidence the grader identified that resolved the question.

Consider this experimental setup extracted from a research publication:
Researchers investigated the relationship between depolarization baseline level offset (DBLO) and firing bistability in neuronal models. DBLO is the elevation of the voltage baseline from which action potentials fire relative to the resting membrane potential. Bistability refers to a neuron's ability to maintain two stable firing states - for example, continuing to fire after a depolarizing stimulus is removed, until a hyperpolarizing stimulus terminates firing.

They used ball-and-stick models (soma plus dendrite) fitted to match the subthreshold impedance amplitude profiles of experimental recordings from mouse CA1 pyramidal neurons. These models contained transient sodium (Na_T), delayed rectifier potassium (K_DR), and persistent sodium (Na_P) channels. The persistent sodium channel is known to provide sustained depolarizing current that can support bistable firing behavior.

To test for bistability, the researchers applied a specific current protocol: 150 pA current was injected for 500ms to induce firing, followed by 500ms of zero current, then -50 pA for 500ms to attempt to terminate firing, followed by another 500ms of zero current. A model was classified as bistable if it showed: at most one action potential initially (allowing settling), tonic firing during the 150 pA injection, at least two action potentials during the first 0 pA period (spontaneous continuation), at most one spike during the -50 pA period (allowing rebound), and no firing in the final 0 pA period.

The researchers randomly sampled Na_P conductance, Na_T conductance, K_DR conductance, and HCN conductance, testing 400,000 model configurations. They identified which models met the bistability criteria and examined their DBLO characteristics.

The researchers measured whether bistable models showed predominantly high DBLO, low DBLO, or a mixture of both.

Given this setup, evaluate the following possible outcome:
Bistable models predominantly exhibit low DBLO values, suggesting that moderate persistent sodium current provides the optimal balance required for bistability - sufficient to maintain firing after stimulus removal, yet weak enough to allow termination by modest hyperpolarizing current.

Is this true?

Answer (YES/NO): NO